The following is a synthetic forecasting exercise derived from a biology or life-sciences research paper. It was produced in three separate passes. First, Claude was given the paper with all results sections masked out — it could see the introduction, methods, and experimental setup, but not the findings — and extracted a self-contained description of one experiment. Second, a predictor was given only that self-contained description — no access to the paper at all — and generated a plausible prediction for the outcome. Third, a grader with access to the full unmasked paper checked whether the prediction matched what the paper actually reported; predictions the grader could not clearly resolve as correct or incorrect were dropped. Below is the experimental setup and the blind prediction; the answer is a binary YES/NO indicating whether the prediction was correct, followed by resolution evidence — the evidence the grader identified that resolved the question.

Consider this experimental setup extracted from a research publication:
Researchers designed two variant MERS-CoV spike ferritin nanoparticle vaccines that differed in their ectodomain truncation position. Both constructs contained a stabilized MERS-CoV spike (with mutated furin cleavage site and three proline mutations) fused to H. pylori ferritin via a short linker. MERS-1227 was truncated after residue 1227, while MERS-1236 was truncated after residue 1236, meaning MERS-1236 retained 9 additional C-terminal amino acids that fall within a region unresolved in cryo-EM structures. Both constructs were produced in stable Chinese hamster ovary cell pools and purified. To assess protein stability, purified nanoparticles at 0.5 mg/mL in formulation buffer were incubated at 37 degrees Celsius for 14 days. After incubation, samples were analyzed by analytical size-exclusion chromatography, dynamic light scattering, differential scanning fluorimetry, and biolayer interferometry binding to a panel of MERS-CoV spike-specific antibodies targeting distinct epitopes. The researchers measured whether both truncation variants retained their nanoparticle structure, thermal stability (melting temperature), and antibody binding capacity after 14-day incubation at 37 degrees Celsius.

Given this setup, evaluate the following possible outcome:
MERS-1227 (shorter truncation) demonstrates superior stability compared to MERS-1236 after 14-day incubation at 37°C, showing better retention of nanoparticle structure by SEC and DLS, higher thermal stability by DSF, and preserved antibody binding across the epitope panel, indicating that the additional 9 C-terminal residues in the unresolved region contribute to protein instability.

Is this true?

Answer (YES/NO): NO